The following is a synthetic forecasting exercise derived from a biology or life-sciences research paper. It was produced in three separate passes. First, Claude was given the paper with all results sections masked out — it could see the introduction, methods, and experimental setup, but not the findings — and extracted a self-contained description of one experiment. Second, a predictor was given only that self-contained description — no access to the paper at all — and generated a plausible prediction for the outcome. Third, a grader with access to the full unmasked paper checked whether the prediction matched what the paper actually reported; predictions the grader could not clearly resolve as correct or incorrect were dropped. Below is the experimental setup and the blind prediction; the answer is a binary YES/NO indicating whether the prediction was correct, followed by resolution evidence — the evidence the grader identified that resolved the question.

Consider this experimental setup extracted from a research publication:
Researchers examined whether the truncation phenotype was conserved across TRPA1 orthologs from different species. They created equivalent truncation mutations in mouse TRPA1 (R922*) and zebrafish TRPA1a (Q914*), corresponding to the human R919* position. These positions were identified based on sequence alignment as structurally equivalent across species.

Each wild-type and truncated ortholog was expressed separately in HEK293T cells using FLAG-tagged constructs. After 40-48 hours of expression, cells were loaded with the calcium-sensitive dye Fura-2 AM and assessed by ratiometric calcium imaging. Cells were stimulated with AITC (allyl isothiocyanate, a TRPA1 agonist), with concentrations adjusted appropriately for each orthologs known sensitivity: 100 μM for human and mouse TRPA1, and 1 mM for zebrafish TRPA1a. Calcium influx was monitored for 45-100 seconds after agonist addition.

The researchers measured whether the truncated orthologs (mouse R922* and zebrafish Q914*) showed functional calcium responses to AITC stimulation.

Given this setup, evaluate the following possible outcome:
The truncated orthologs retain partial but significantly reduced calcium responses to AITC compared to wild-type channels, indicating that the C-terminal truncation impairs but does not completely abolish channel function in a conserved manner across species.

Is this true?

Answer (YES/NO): NO